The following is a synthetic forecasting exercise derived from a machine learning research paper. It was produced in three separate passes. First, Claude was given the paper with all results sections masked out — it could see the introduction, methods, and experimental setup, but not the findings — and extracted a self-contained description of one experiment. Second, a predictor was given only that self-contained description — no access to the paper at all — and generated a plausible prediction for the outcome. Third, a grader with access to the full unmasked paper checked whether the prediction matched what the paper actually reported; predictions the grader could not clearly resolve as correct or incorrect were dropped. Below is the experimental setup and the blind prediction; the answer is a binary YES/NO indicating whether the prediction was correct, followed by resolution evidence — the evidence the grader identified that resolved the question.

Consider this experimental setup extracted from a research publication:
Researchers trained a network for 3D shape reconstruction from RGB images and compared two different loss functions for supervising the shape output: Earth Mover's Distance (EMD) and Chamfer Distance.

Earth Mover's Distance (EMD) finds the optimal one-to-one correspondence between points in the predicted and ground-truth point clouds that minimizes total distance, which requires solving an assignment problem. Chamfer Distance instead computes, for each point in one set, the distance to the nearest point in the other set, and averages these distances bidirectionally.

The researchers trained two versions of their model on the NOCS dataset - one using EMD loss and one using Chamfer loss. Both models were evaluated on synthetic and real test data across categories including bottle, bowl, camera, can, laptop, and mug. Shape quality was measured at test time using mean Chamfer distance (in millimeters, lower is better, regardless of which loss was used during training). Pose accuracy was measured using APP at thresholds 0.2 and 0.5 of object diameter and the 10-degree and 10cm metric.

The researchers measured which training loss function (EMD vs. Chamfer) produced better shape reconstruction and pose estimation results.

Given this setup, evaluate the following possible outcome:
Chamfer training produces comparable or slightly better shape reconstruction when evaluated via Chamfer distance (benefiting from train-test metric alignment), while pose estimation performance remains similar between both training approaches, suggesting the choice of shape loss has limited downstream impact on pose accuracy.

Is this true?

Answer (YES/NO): NO